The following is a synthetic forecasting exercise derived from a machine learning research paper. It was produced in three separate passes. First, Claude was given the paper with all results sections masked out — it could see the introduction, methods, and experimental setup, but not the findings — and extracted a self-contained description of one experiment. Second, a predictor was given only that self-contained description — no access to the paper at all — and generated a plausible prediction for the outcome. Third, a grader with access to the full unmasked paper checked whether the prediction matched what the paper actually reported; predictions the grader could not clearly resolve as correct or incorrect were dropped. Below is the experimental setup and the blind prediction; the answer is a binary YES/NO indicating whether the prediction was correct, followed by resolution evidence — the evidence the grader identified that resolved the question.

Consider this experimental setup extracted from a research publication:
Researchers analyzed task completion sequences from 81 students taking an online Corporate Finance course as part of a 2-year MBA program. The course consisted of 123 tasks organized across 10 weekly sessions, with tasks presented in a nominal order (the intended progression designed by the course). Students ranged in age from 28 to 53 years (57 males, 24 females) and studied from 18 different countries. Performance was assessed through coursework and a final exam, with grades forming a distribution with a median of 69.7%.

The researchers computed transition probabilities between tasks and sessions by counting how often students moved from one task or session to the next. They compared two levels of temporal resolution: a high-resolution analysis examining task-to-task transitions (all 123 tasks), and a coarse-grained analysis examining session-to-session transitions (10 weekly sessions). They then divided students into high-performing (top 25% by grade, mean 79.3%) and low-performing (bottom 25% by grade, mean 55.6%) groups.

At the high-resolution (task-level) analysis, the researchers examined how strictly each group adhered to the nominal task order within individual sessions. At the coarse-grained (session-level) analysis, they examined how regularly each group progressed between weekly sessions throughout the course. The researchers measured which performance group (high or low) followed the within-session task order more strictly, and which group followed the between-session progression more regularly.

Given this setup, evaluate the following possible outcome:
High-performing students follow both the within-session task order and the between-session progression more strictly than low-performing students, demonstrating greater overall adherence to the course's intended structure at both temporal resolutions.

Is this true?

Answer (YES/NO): NO